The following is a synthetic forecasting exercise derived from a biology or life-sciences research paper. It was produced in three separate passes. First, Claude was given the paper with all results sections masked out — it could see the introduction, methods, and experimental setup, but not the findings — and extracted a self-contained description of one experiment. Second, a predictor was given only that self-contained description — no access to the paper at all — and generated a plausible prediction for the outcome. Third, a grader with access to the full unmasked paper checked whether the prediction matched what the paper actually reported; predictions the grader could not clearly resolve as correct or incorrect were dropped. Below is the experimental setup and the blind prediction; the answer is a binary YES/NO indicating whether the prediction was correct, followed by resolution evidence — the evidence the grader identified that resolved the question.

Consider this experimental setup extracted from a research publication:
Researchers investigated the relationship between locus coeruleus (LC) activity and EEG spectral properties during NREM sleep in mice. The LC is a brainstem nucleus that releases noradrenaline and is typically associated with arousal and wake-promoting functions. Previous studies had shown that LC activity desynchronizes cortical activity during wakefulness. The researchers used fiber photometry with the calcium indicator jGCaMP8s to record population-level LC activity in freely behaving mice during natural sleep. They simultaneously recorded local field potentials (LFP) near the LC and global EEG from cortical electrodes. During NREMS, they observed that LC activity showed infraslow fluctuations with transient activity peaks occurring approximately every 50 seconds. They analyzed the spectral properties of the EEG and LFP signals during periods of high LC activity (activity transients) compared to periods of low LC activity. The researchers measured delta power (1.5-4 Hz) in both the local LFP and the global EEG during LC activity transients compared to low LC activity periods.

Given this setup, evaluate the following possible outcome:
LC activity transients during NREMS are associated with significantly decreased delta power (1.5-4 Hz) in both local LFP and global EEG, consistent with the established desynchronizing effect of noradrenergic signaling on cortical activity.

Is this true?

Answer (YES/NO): NO